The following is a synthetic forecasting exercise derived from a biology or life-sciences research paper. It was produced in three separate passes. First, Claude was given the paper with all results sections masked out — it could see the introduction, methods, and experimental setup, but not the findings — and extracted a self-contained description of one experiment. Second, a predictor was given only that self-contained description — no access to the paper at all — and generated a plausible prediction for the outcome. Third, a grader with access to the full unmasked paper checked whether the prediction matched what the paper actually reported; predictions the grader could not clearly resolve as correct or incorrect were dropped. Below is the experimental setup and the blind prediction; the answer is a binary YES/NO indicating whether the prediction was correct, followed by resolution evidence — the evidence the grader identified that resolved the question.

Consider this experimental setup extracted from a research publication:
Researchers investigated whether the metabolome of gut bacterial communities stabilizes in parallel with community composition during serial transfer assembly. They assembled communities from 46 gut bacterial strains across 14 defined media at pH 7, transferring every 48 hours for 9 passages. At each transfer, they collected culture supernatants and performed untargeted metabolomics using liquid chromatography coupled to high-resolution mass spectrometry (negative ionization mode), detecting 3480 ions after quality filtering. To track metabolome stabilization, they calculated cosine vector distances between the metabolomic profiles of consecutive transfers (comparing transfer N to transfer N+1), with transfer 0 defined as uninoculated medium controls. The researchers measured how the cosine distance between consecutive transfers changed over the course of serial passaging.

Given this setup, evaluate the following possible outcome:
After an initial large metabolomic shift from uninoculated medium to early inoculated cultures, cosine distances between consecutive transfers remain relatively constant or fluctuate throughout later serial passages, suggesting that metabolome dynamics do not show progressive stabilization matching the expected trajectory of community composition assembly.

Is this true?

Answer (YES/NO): NO